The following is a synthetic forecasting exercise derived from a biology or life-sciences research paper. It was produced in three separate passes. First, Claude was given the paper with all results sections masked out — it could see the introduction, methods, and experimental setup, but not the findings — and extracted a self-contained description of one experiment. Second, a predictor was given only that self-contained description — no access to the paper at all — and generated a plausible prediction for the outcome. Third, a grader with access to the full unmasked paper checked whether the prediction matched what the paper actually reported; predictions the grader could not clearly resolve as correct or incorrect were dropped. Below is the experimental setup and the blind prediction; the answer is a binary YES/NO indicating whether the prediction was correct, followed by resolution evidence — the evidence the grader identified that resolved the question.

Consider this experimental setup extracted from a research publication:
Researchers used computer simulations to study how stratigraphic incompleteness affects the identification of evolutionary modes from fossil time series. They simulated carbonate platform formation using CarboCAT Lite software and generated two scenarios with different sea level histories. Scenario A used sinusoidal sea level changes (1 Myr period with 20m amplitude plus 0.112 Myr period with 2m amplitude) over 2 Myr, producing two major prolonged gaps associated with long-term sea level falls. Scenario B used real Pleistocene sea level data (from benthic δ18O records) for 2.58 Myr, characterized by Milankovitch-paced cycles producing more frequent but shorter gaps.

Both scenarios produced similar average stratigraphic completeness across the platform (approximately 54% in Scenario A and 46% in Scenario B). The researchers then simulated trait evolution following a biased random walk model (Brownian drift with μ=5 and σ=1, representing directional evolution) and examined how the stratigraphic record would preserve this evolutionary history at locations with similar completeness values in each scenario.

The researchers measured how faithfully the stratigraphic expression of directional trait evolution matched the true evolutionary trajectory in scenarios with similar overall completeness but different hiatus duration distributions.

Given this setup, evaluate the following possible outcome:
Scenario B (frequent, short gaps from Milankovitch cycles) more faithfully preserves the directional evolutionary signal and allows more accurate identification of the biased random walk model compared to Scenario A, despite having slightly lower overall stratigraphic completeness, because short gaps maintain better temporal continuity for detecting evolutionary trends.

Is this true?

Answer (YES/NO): YES